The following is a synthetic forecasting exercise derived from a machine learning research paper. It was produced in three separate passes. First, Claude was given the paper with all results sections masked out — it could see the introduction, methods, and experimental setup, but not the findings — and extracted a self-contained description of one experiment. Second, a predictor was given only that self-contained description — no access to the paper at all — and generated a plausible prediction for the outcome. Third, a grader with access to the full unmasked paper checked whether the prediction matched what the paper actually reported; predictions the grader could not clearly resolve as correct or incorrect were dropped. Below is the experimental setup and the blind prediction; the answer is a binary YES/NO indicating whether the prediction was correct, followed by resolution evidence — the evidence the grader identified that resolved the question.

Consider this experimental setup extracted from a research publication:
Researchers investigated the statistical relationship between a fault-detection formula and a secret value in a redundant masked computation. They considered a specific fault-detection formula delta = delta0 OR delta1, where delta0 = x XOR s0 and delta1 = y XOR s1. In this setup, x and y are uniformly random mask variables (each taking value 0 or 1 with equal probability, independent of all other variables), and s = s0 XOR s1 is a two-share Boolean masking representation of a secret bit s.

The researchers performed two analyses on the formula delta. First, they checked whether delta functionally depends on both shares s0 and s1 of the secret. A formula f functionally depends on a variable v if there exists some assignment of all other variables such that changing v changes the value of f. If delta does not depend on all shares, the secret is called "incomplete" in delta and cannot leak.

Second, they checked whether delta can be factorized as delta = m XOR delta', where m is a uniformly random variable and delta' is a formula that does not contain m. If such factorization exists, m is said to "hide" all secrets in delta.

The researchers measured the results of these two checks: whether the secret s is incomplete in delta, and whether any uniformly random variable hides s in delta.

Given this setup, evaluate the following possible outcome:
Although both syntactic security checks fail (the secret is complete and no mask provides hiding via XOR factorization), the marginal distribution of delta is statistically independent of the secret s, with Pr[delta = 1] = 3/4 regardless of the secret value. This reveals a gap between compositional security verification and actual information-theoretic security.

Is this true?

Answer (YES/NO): NO